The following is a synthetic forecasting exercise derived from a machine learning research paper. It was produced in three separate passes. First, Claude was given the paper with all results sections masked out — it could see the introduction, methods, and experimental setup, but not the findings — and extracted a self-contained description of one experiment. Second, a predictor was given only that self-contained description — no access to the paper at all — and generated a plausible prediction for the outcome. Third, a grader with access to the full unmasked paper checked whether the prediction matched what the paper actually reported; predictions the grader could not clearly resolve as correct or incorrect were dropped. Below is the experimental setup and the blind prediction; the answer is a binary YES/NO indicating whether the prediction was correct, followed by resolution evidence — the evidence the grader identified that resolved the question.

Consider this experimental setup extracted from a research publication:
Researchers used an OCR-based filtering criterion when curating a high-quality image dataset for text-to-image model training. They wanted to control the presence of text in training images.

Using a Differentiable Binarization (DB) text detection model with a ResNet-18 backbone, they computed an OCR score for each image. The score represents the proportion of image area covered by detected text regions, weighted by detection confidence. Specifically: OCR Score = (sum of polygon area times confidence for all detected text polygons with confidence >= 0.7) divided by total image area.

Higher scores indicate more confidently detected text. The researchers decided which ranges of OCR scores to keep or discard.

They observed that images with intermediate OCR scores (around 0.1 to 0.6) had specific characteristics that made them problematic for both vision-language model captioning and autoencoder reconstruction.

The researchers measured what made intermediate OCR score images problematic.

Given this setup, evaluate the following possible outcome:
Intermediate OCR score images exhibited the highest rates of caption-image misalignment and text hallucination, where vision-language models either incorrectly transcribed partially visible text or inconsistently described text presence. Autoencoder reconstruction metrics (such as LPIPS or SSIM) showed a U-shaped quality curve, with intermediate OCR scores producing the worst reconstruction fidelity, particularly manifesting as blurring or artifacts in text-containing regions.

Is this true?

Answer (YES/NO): NO